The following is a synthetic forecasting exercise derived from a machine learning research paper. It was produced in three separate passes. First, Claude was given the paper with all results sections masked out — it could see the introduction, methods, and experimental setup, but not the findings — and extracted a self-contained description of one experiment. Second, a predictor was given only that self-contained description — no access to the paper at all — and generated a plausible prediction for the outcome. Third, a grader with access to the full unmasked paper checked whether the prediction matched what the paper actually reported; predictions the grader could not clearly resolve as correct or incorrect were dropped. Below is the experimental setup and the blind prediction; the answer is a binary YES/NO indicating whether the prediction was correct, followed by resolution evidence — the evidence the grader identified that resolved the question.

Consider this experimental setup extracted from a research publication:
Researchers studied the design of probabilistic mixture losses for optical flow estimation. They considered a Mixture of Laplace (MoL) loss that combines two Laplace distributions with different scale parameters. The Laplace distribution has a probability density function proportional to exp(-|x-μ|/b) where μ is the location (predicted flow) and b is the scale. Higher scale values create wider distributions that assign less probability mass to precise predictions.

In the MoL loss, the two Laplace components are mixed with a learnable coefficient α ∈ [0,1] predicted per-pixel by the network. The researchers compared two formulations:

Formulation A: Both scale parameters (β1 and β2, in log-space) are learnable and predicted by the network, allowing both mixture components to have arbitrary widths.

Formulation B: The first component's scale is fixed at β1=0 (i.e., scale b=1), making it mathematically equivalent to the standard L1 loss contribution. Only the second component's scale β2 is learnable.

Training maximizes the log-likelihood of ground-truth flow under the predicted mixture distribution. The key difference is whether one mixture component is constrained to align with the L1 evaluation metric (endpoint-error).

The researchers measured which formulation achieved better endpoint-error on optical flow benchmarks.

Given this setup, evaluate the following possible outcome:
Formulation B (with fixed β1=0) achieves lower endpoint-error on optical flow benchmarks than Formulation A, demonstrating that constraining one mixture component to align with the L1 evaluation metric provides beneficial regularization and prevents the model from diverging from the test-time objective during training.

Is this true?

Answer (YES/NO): YES